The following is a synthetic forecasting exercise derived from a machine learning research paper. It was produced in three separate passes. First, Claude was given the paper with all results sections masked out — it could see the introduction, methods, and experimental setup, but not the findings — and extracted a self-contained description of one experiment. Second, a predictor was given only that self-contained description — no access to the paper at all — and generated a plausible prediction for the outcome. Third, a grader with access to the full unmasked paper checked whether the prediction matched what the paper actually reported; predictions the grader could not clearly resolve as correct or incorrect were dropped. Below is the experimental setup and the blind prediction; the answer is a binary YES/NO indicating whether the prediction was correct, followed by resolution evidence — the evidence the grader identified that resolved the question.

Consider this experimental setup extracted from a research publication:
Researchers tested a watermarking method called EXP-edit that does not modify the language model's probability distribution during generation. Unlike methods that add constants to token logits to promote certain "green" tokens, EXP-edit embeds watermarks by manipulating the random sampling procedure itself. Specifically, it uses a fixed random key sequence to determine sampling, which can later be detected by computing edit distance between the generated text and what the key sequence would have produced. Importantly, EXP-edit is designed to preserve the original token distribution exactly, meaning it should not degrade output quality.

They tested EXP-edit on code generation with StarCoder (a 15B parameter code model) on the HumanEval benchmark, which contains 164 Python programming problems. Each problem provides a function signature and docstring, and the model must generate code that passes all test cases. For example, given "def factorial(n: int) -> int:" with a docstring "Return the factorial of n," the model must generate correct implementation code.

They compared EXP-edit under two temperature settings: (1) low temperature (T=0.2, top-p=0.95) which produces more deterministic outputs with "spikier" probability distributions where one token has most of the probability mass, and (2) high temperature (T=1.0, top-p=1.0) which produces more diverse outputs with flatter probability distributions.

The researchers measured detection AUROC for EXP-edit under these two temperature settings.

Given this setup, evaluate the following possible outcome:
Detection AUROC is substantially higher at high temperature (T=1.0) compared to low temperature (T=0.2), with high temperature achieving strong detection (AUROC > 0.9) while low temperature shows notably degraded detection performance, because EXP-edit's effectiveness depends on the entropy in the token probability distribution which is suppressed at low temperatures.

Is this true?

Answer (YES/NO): NO